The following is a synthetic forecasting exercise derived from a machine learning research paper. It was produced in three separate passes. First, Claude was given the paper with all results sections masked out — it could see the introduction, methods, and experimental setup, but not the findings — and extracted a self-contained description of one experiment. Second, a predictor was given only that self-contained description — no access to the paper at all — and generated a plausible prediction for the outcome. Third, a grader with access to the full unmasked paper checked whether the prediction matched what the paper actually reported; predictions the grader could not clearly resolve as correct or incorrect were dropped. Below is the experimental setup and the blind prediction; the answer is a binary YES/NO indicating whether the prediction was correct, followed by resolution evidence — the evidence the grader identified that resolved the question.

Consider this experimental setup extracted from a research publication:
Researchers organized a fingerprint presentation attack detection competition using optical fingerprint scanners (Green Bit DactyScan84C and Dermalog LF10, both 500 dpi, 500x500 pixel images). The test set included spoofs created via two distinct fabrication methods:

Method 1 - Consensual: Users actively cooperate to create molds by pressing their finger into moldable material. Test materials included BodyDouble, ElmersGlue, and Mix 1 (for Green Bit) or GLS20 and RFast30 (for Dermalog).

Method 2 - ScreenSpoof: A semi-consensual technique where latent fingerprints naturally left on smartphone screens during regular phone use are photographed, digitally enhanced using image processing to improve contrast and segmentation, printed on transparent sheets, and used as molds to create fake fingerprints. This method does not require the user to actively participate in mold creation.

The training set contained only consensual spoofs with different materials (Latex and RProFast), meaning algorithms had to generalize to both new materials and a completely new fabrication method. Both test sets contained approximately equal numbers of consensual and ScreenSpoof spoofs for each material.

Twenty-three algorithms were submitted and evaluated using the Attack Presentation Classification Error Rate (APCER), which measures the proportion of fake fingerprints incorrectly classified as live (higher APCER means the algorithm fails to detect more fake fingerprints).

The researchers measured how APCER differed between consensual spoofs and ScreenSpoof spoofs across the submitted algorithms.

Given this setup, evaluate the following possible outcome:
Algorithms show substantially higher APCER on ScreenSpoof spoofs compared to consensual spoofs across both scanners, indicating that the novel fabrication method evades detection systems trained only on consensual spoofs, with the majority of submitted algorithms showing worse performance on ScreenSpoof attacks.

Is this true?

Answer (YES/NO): YES